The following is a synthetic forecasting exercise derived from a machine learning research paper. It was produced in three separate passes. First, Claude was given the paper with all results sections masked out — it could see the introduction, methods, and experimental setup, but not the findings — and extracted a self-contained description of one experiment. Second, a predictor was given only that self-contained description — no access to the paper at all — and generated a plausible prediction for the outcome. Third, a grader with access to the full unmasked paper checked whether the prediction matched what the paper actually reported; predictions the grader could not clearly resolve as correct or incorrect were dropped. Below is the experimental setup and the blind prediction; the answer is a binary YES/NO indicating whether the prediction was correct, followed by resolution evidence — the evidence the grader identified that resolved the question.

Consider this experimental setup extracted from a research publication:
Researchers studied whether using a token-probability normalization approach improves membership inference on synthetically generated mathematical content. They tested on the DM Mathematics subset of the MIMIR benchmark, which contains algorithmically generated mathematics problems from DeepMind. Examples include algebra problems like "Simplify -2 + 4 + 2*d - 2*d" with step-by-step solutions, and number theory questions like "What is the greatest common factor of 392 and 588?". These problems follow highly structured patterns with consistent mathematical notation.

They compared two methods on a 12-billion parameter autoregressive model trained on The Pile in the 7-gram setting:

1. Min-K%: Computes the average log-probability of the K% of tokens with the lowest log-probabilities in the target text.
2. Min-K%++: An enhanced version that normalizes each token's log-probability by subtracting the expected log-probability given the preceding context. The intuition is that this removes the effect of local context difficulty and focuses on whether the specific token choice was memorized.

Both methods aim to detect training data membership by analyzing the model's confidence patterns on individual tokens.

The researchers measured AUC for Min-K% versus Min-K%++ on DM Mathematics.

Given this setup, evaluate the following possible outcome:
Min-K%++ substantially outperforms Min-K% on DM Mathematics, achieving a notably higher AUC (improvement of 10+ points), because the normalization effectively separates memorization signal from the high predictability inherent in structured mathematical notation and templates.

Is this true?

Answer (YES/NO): NO